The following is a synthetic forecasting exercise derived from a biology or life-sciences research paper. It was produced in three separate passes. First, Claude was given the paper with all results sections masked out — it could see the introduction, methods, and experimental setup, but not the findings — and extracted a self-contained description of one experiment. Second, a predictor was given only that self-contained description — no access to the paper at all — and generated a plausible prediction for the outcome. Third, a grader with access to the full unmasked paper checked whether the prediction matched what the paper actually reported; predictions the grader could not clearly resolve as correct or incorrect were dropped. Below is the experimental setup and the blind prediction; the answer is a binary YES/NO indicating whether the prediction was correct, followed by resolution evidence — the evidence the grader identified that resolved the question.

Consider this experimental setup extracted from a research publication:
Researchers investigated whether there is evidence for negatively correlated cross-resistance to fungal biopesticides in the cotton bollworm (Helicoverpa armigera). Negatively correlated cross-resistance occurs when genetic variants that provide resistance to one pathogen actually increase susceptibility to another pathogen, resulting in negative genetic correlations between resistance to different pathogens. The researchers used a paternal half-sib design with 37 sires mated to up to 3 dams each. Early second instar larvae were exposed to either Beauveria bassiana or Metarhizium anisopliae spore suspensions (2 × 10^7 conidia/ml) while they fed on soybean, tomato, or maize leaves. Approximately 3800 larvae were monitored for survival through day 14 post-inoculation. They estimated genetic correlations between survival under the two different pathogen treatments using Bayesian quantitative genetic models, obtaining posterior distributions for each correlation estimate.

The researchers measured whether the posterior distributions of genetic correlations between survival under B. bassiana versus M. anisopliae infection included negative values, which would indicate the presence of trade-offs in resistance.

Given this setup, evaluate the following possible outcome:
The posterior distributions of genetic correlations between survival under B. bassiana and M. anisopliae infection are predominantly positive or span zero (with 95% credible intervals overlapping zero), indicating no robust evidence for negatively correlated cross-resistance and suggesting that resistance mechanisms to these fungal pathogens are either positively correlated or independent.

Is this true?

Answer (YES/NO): YES